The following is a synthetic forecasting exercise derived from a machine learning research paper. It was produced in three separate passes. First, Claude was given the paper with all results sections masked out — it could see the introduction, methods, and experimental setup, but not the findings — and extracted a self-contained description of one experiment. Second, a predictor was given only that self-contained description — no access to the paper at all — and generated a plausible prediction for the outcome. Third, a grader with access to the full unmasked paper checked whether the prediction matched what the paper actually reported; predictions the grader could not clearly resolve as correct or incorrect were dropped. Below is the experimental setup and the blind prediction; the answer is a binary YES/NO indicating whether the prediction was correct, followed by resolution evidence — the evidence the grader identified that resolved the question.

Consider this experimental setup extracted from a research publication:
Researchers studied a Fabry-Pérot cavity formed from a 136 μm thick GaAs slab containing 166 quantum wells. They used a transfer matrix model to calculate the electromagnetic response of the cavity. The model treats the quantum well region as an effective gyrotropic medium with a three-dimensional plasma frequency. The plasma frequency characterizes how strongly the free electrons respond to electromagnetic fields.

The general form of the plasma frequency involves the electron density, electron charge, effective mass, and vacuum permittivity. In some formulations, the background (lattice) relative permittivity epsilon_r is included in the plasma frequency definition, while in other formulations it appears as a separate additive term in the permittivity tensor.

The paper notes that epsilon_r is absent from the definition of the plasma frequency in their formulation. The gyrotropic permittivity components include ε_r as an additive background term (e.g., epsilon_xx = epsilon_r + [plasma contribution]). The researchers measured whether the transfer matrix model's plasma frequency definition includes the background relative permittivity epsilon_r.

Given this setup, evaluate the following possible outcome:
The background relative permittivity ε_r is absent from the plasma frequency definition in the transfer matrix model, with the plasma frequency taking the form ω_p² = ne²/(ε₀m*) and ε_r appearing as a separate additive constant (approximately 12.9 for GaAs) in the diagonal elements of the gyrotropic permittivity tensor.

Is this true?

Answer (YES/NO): YES